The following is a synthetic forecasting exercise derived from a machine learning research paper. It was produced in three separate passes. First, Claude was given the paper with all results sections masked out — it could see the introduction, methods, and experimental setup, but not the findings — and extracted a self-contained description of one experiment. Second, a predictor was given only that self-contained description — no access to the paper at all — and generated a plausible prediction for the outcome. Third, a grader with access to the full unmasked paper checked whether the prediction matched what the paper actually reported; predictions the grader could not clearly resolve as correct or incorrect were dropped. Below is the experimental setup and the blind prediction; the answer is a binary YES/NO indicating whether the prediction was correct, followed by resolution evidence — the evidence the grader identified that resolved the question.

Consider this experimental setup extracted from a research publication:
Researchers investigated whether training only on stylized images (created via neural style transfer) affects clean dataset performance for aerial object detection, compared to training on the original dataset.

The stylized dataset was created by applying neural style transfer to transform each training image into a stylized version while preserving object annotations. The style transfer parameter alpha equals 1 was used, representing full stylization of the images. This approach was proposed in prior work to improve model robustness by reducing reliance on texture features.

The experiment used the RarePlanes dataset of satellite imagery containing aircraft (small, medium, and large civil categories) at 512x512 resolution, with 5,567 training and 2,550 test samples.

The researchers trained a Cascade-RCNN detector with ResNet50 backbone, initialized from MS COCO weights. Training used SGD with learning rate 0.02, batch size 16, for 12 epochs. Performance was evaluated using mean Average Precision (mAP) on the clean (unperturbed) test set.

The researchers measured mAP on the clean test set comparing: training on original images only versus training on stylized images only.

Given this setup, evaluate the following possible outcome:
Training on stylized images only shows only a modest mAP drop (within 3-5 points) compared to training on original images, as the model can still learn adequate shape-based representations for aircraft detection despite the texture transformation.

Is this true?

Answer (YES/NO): NO